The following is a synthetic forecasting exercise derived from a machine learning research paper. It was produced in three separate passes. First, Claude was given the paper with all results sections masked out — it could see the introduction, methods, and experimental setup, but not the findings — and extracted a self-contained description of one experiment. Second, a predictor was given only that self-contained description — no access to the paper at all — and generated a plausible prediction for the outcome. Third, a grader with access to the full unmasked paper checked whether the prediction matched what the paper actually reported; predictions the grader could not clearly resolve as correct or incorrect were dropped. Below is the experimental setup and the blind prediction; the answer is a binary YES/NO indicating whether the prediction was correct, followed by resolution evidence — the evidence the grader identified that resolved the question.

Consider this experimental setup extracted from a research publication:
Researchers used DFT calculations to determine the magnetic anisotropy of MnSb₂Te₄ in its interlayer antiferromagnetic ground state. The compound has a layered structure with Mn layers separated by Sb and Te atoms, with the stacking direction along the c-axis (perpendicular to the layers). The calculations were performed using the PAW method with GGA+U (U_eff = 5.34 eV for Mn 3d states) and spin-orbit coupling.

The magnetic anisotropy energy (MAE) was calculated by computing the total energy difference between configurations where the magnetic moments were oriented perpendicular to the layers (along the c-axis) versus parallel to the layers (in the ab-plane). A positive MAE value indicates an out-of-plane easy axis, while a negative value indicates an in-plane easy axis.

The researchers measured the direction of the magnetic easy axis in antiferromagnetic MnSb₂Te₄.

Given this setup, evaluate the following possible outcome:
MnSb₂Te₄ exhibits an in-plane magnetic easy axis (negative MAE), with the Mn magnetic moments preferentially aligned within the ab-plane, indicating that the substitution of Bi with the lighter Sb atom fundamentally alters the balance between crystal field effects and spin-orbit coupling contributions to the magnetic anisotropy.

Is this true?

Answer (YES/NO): NO